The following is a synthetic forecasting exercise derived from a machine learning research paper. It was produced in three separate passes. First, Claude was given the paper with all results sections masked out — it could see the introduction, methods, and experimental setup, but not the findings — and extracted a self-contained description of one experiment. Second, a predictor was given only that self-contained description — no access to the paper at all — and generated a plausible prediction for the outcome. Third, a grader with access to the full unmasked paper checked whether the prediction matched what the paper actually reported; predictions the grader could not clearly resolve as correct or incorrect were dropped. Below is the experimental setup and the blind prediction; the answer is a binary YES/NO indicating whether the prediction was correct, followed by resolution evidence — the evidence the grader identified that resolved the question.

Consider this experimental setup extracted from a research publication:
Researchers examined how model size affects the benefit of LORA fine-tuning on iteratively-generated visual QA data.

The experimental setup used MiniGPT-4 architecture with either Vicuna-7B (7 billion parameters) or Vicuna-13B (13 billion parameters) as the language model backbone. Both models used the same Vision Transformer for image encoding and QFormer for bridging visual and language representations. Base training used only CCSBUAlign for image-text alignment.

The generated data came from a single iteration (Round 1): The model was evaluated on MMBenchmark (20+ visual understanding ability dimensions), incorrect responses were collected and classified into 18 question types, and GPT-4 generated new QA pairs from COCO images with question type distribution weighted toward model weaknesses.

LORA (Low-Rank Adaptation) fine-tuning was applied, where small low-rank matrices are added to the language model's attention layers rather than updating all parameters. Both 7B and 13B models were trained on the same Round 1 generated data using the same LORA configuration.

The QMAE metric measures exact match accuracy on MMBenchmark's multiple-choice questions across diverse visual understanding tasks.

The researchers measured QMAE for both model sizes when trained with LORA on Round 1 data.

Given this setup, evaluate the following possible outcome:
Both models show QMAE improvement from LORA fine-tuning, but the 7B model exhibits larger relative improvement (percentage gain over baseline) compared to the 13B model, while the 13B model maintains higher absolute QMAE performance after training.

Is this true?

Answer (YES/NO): NO